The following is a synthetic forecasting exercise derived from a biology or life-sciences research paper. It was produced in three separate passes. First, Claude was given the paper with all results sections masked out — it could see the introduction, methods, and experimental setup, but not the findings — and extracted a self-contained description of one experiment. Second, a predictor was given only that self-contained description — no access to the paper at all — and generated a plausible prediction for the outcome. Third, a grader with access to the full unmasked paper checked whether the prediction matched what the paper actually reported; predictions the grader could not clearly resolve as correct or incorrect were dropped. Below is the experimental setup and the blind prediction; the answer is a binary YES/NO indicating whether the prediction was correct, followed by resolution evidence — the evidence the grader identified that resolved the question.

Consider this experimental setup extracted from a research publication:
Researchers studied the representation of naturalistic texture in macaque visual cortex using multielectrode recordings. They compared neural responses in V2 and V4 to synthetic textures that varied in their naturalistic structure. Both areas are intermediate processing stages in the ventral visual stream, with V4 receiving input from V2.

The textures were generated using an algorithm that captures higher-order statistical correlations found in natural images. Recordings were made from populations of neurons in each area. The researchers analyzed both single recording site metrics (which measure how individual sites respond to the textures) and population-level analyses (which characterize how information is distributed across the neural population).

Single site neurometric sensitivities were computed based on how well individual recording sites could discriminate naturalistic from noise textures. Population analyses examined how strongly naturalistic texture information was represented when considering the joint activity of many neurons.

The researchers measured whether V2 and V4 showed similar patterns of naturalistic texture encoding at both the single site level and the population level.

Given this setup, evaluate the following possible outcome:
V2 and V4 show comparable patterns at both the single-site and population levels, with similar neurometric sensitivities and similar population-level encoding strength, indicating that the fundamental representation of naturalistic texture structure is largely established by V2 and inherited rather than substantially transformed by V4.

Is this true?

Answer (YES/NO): NO